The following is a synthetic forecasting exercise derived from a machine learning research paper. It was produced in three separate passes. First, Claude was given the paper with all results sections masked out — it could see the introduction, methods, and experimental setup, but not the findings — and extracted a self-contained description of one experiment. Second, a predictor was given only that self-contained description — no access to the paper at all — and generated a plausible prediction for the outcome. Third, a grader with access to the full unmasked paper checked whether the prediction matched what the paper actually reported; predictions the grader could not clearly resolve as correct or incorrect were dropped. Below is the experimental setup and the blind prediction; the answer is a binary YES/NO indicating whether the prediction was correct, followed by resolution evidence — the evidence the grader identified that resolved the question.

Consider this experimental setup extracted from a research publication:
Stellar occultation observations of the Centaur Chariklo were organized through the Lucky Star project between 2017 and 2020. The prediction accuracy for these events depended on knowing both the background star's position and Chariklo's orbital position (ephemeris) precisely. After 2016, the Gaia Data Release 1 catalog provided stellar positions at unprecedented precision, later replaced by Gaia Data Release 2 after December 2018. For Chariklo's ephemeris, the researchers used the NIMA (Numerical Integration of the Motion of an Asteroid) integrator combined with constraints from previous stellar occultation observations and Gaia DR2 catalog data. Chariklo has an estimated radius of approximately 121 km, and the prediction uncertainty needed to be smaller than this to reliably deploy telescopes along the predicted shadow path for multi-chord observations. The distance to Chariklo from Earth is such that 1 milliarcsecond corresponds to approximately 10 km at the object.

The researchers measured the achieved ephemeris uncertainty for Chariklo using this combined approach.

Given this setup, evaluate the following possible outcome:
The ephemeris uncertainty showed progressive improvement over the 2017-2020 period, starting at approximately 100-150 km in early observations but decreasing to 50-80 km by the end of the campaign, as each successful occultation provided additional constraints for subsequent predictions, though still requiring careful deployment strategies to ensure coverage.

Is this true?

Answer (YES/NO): NO